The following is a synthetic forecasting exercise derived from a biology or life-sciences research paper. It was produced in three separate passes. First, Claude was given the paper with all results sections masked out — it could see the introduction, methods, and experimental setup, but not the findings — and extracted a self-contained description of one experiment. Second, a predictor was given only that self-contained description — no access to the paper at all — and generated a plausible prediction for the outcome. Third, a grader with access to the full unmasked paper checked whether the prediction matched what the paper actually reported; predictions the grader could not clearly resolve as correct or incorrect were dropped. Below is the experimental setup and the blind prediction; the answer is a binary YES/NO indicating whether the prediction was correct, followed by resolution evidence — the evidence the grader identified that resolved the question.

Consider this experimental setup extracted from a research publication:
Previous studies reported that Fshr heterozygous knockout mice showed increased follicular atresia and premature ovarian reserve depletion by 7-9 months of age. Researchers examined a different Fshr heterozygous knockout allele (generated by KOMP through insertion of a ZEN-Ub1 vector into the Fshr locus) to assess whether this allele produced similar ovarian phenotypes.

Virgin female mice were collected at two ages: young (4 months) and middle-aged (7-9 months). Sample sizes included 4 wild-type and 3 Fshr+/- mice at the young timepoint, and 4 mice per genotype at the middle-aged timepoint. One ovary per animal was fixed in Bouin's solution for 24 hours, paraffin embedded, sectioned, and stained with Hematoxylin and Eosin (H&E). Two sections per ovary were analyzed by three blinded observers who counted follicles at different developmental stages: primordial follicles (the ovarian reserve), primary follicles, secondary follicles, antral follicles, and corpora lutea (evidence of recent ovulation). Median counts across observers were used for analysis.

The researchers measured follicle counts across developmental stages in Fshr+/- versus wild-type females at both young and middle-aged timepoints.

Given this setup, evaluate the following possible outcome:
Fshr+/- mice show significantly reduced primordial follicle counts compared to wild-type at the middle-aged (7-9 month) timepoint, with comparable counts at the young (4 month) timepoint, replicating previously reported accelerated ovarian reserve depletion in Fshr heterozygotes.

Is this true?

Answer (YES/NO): NO